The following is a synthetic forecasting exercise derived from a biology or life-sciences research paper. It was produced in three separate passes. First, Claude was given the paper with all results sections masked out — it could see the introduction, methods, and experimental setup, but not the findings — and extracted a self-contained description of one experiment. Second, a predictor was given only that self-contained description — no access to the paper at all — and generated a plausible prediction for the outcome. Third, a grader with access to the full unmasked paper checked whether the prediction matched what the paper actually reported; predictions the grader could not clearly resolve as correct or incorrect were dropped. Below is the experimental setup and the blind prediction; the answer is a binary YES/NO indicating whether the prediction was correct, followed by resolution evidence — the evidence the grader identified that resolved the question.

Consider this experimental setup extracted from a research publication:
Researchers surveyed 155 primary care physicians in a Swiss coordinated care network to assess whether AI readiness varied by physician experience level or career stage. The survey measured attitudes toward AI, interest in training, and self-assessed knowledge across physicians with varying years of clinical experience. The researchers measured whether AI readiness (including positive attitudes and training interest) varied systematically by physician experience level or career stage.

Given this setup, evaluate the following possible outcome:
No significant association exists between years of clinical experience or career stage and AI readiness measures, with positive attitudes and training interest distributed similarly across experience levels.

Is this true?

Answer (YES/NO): YES